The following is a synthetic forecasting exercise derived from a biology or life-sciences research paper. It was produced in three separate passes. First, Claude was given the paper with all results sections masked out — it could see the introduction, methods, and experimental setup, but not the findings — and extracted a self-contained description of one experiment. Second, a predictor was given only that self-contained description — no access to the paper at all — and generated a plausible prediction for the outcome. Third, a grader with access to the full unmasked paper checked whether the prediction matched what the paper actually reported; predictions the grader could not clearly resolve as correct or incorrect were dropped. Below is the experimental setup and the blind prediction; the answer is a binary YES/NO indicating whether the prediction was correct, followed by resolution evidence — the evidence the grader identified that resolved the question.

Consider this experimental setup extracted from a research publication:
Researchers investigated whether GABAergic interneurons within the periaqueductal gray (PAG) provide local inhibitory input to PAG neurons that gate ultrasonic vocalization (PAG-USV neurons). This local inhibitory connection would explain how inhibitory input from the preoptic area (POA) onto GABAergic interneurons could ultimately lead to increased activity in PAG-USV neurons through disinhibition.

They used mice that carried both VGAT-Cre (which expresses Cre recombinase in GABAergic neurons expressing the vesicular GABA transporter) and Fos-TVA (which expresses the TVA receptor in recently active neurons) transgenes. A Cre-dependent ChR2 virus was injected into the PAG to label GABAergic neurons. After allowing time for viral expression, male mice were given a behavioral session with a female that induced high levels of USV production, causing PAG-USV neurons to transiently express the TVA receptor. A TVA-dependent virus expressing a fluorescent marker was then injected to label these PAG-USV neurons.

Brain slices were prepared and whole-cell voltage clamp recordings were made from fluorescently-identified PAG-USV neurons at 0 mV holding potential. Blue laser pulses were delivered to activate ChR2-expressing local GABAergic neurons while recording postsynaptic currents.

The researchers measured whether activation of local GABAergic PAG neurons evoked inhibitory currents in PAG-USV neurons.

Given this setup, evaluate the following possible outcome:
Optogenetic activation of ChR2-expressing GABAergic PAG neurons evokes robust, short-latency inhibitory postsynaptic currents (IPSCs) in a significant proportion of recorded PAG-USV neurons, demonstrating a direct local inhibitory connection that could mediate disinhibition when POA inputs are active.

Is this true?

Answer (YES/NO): YES